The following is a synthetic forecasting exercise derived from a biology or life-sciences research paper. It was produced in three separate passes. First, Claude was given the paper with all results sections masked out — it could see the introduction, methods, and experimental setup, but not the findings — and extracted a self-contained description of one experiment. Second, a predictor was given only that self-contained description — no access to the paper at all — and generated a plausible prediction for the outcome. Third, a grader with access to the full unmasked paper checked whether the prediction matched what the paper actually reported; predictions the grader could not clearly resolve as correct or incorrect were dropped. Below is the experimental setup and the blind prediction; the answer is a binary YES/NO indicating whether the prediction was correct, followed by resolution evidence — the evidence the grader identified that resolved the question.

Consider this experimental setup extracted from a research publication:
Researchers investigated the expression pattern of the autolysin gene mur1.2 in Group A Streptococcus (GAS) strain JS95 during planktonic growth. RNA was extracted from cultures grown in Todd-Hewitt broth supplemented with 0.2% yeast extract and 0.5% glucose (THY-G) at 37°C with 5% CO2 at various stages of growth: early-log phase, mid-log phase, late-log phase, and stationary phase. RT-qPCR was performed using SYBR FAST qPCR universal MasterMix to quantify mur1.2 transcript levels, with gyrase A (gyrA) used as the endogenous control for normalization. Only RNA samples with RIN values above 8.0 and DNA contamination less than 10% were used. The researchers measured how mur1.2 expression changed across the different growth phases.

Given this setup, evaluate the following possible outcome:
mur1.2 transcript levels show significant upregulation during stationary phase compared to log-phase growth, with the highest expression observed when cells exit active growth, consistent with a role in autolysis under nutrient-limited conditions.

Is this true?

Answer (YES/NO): NO